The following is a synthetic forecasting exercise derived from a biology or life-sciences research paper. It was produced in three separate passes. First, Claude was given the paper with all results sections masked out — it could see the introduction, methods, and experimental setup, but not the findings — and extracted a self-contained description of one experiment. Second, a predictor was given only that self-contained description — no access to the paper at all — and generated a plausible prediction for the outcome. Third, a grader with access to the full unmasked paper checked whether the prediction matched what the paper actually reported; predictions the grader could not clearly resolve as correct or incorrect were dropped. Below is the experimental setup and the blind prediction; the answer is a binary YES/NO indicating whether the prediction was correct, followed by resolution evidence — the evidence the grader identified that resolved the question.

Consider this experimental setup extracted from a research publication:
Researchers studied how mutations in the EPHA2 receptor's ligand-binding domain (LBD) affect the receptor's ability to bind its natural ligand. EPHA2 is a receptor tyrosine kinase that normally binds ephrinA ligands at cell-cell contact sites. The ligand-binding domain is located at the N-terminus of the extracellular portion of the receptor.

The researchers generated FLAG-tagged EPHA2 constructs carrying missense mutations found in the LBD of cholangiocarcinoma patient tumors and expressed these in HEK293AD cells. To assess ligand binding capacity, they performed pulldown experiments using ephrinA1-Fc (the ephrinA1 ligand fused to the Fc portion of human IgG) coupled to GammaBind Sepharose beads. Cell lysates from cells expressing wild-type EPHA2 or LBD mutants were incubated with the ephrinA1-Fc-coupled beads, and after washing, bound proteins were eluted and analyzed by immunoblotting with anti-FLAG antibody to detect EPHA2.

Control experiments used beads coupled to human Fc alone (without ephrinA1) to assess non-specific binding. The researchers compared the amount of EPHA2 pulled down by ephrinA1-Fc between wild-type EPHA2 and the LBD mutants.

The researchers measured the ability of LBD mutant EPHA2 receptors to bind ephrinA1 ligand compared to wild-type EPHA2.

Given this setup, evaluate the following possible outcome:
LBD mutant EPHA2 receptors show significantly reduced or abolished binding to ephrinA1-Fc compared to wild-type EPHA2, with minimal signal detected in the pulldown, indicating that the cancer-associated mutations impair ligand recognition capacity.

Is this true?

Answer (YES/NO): YES